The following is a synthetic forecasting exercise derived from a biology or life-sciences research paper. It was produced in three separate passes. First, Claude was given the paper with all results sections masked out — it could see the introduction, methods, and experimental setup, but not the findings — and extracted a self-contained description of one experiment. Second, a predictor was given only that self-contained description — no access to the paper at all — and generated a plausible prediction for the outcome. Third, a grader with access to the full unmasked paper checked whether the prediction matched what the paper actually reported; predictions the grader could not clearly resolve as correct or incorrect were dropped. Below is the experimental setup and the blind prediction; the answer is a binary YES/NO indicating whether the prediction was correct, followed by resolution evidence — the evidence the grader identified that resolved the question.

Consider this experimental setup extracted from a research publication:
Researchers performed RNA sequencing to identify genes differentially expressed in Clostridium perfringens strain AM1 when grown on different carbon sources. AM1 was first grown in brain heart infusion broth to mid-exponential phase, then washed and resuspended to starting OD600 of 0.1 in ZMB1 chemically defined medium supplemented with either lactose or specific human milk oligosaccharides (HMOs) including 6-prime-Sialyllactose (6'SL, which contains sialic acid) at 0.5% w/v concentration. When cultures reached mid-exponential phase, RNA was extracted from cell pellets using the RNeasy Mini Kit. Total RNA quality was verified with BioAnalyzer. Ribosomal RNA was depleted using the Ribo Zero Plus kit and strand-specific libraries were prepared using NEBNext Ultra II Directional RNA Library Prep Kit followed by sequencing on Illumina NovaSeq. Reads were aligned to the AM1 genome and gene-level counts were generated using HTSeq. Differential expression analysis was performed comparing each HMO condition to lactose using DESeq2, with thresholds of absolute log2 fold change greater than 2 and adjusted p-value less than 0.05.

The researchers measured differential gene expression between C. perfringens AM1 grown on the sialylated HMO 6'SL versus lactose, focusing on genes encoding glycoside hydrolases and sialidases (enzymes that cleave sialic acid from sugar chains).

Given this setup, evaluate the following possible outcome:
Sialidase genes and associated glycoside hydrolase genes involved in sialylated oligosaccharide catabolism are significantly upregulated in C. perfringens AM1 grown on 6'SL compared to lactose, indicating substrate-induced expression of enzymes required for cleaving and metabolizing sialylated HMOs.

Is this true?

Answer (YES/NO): YES